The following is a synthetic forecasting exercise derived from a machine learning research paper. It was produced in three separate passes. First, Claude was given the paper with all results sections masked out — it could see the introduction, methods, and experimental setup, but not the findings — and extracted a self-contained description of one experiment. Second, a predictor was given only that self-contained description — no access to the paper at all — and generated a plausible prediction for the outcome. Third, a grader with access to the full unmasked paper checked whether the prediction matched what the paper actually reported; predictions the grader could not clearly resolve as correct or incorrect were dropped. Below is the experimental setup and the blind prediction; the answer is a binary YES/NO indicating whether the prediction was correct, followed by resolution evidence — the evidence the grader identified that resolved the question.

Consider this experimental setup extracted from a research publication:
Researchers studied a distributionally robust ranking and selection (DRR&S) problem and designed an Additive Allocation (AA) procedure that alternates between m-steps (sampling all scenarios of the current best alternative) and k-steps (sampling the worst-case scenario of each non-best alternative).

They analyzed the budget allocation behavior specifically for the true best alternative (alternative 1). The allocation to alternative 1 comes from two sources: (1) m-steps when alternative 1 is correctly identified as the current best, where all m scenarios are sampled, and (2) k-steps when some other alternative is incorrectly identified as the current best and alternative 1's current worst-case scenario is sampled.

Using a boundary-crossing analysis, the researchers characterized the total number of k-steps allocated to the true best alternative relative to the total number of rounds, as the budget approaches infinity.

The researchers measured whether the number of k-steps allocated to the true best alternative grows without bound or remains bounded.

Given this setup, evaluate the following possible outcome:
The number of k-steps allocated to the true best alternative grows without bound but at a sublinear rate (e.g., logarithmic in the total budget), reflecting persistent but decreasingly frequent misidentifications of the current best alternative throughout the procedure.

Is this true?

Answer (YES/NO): NO